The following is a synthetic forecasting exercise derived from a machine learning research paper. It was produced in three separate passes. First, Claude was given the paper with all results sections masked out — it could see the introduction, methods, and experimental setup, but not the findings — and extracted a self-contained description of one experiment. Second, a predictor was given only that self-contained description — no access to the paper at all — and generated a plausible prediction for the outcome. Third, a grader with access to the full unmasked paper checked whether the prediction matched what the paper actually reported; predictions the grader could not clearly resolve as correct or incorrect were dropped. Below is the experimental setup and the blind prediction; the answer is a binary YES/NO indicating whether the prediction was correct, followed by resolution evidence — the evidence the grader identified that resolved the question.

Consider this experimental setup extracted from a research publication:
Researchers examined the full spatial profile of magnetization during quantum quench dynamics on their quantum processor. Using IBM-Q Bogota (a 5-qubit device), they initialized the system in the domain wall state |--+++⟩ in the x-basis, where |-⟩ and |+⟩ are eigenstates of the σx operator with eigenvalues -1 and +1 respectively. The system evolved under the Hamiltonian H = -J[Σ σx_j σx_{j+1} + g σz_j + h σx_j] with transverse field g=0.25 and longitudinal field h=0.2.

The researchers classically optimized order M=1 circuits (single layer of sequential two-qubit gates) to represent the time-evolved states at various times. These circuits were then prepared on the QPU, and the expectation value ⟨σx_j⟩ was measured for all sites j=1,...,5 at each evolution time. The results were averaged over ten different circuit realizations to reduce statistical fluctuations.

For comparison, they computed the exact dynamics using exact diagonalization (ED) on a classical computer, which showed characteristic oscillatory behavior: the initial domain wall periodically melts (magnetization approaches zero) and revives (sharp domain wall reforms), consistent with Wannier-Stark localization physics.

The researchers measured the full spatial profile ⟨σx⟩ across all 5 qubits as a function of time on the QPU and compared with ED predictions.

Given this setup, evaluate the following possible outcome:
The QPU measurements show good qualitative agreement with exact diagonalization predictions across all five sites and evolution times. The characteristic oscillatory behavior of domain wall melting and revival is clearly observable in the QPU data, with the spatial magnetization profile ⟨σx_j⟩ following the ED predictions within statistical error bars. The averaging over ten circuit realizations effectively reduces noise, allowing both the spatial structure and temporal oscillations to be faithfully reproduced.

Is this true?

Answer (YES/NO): YES